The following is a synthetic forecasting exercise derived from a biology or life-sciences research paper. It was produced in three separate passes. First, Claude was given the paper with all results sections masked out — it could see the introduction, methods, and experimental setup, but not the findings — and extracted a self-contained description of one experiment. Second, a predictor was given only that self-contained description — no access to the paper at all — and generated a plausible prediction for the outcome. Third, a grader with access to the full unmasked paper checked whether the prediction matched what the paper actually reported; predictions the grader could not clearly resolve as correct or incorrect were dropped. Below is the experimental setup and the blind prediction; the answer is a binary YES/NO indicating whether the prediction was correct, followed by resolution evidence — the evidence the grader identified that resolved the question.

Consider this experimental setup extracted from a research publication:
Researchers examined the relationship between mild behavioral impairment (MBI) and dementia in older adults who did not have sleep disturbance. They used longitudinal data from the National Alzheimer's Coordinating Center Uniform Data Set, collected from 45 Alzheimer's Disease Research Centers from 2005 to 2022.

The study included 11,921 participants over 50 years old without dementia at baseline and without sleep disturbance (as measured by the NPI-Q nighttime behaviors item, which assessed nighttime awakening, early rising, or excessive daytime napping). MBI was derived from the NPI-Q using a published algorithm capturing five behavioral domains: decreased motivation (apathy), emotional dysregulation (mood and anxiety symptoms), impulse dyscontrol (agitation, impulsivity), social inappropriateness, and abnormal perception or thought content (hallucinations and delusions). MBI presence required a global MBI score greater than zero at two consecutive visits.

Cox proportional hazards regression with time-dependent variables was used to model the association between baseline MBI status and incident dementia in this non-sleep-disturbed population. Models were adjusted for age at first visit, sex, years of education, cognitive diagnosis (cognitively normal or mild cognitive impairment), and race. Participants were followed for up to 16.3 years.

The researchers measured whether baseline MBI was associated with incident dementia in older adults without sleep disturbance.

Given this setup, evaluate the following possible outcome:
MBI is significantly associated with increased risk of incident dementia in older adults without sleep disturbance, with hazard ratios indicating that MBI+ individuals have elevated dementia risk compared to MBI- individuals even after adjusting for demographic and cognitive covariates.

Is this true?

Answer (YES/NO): YES